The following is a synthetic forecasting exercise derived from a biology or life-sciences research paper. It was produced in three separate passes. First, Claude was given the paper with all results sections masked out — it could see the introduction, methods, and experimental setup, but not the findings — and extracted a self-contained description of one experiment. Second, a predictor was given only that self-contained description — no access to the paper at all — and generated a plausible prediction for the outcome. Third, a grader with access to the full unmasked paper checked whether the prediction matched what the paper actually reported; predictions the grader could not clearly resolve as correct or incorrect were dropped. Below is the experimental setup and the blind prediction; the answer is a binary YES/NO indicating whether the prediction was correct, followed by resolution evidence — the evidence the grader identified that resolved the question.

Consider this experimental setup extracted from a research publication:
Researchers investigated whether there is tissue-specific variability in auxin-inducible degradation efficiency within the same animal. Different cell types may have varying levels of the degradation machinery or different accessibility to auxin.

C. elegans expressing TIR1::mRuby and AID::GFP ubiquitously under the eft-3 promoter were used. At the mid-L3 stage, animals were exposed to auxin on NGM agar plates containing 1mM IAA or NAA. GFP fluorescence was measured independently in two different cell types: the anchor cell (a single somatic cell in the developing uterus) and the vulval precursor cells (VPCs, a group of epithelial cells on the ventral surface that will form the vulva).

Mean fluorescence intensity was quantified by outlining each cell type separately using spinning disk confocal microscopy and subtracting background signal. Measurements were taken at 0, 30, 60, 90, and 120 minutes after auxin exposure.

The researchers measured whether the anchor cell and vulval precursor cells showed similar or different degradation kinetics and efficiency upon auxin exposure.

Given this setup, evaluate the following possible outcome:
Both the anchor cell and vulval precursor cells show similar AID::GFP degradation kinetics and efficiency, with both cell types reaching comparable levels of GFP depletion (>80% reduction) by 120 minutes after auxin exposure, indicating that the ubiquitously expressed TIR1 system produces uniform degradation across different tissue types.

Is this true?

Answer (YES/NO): YES